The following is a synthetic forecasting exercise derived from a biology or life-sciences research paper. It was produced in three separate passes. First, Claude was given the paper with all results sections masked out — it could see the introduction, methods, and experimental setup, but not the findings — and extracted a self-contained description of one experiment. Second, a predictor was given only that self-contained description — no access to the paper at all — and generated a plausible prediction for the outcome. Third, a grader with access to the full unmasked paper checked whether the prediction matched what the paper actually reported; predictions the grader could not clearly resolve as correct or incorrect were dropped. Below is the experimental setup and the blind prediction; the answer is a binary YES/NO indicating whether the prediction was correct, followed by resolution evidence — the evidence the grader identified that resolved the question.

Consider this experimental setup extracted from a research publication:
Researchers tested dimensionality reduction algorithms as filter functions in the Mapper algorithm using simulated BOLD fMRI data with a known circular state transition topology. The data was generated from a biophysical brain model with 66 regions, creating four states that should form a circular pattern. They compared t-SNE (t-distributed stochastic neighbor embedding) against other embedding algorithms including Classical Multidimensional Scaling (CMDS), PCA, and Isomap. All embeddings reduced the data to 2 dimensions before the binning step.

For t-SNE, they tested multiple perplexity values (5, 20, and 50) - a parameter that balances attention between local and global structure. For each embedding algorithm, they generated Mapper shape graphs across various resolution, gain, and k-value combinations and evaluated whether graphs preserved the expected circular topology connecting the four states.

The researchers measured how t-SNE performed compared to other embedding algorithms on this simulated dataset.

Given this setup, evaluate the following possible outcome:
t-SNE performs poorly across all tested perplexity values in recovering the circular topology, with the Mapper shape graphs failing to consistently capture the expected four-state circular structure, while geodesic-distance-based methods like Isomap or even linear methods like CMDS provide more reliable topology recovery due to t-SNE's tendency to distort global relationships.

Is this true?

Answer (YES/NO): YES